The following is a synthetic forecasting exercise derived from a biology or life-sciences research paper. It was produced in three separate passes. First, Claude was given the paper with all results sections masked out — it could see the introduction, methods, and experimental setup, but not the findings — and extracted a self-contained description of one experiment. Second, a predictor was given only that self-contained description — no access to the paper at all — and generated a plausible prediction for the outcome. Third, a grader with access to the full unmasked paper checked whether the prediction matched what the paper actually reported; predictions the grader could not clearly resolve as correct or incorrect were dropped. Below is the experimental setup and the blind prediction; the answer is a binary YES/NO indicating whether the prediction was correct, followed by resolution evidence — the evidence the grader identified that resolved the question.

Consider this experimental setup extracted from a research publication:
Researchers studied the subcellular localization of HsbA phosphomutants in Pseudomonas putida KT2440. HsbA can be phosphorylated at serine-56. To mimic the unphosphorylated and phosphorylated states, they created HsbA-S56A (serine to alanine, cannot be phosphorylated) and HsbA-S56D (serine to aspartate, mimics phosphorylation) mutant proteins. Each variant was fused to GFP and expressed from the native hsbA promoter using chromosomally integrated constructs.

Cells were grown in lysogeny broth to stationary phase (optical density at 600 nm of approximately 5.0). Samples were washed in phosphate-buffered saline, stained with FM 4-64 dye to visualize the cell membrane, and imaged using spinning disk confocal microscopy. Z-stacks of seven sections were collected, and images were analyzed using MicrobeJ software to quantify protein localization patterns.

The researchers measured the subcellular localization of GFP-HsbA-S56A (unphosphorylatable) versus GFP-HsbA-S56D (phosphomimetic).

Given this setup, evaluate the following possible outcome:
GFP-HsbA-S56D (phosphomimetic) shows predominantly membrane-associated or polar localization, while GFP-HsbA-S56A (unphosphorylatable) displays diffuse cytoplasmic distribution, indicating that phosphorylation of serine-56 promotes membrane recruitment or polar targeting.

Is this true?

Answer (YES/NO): NO